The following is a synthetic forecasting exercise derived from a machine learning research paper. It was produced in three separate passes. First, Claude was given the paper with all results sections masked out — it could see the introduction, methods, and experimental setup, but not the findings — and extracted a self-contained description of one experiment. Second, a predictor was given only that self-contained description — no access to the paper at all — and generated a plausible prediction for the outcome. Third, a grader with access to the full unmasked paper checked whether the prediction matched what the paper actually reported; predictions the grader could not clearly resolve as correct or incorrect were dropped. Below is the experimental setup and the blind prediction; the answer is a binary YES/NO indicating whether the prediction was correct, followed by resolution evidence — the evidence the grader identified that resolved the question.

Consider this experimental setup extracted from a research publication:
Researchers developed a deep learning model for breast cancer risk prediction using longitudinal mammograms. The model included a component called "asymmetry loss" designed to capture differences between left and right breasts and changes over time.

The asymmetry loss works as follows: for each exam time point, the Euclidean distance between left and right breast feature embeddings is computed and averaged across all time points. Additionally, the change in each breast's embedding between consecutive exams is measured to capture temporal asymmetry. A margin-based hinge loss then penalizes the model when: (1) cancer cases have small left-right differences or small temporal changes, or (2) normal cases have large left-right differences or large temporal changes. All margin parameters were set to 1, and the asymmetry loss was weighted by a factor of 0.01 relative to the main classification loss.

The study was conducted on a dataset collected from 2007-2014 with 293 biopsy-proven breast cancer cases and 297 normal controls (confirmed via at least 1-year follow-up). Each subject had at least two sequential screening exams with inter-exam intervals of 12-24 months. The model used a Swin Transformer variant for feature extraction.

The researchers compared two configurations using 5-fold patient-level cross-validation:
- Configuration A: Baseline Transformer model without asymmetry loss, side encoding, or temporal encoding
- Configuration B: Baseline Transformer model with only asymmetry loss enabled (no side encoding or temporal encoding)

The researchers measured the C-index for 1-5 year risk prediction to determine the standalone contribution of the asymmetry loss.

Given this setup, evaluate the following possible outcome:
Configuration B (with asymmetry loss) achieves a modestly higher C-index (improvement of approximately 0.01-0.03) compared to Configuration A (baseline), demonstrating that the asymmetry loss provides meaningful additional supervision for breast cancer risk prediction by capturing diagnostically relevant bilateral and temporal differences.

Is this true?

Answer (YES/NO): YES